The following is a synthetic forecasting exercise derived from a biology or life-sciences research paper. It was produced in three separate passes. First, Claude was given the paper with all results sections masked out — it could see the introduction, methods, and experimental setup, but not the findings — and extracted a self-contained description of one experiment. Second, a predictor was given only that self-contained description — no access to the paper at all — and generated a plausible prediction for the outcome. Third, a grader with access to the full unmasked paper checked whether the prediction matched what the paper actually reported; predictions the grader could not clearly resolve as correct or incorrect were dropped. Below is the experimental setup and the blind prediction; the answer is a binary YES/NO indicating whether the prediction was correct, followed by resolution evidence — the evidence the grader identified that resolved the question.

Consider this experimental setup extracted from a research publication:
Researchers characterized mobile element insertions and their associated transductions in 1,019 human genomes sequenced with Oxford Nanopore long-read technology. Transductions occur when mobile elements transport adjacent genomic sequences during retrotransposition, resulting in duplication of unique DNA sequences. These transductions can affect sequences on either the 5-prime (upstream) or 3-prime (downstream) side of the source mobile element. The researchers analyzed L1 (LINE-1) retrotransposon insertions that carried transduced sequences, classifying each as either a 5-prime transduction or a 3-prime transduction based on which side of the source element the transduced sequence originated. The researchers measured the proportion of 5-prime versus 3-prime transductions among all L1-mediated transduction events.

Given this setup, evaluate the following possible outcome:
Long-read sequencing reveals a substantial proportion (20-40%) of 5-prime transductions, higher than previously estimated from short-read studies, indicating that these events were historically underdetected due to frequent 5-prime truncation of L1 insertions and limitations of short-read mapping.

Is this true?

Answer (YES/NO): NO